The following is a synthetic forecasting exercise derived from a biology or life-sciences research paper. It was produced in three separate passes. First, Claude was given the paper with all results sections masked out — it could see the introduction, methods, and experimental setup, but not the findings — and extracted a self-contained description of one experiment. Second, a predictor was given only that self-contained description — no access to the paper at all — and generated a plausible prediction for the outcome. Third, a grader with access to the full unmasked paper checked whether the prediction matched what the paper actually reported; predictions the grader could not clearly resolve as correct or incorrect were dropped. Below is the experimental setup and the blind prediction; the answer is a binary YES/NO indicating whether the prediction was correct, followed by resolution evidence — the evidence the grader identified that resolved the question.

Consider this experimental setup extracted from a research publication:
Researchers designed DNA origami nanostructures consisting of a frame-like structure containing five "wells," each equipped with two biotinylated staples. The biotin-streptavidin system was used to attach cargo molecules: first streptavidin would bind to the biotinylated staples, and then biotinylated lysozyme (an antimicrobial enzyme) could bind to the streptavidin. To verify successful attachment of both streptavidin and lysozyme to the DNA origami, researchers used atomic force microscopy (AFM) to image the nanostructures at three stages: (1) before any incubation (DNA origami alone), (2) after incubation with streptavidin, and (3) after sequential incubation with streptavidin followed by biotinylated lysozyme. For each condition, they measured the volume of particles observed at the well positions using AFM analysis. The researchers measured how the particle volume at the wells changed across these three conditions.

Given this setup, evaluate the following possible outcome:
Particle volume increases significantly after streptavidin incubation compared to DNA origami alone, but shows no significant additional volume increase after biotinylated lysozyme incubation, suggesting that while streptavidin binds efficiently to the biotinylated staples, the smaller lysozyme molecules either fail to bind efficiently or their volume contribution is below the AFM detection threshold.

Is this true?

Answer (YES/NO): NO